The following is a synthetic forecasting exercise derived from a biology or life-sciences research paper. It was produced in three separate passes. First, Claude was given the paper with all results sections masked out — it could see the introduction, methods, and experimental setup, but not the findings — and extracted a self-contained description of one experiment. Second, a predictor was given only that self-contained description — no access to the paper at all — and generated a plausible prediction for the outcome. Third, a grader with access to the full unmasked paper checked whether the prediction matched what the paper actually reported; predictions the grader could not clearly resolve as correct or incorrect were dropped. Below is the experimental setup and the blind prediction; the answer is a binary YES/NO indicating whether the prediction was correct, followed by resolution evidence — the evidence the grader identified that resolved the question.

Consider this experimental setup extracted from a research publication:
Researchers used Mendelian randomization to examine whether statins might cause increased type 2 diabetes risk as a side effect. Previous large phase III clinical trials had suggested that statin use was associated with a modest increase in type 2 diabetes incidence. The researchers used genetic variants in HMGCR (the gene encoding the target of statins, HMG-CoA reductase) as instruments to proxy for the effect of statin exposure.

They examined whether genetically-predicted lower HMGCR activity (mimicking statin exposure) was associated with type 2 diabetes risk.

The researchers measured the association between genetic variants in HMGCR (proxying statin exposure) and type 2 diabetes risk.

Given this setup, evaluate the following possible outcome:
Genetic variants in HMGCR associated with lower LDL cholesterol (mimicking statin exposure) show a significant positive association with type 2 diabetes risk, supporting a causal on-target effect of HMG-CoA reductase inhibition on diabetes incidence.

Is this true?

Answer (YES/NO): YES